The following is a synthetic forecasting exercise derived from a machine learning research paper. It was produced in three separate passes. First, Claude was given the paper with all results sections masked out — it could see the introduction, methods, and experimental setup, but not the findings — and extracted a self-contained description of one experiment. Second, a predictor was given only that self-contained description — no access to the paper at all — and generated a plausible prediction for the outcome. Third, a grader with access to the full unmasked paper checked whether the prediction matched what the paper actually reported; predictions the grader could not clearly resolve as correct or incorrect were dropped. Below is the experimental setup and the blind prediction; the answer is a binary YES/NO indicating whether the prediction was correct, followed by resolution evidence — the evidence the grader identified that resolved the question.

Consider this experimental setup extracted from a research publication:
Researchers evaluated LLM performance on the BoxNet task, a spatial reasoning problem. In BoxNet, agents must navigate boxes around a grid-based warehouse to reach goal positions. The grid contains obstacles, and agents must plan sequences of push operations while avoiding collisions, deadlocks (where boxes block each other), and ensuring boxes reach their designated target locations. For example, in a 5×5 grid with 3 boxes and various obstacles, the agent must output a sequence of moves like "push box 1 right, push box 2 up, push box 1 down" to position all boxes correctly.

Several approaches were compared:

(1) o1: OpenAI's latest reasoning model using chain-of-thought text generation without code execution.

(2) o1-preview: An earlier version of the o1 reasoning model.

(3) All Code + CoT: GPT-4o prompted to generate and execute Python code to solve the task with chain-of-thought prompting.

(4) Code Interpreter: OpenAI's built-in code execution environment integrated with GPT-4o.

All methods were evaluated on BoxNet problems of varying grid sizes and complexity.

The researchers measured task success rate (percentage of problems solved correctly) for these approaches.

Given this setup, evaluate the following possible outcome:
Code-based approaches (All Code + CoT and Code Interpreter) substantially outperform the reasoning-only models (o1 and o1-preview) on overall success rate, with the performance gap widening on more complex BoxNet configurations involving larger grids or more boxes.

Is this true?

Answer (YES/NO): NO